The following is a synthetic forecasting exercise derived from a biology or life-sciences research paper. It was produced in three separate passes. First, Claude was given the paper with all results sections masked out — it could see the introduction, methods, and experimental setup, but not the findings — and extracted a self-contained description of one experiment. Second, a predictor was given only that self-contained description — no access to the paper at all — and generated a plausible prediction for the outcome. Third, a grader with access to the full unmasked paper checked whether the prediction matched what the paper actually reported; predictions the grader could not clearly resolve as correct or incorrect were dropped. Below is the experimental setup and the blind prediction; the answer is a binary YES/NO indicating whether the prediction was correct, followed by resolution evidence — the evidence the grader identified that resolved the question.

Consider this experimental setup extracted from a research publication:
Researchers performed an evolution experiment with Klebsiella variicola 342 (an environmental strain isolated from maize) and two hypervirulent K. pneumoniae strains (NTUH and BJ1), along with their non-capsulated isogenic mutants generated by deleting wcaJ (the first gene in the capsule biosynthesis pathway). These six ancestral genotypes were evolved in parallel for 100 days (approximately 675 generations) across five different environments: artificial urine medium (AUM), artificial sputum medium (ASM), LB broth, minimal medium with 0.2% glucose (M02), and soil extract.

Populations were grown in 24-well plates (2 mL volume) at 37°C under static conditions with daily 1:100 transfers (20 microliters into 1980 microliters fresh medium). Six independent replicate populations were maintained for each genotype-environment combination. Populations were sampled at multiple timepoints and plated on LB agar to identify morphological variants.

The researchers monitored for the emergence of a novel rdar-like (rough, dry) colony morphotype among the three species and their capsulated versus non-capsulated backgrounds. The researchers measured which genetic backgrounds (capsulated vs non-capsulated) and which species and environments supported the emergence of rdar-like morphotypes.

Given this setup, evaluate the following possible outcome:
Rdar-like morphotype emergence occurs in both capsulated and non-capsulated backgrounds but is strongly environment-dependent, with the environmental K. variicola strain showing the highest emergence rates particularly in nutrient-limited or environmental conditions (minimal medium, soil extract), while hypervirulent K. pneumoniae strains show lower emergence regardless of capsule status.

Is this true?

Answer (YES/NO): NO